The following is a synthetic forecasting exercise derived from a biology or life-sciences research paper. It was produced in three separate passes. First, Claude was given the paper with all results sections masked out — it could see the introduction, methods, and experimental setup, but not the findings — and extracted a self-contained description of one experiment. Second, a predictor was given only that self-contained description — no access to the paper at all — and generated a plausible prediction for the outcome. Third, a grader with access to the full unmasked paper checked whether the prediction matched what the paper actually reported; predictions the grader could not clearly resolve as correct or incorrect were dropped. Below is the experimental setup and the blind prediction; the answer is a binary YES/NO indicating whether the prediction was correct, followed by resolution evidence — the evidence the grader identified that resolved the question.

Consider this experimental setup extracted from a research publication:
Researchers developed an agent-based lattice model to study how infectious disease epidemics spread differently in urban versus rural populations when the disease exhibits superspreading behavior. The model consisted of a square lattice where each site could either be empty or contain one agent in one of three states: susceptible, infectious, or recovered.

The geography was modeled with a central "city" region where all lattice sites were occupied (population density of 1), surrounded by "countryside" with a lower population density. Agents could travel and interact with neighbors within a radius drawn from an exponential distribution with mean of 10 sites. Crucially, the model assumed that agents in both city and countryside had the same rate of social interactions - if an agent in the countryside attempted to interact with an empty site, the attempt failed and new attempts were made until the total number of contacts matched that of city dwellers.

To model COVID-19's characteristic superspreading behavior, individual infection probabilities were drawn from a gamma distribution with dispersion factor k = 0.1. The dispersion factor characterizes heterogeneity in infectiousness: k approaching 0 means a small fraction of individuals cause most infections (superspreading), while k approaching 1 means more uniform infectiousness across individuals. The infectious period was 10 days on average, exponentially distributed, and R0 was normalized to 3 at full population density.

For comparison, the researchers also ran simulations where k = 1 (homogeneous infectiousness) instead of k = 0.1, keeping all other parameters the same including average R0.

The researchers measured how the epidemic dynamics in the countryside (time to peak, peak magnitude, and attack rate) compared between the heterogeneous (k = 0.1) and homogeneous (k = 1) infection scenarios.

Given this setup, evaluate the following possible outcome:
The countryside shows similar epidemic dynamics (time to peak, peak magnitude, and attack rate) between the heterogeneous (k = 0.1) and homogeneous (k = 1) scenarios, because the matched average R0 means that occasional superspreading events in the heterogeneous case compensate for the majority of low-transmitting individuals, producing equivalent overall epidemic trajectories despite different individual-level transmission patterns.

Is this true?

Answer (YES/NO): NO